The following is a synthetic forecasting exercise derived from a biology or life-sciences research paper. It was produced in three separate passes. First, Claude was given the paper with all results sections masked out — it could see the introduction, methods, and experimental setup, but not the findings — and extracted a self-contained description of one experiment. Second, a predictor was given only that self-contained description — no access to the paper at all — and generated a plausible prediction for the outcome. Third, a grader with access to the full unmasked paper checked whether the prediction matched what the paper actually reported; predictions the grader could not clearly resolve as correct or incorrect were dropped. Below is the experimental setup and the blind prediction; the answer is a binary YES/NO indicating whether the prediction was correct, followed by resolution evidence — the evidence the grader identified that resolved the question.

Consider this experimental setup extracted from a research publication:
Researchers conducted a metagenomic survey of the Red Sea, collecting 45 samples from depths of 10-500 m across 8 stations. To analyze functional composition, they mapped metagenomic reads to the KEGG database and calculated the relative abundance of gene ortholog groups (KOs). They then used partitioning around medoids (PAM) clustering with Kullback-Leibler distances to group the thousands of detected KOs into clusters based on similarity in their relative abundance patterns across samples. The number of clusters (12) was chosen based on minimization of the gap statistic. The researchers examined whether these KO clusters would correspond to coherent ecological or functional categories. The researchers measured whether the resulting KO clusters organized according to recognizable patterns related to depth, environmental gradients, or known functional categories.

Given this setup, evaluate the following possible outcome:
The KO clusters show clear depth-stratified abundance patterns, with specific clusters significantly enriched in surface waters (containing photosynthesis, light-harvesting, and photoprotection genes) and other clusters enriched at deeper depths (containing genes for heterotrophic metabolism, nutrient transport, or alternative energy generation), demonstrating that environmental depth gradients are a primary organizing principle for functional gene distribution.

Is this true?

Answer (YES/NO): NO